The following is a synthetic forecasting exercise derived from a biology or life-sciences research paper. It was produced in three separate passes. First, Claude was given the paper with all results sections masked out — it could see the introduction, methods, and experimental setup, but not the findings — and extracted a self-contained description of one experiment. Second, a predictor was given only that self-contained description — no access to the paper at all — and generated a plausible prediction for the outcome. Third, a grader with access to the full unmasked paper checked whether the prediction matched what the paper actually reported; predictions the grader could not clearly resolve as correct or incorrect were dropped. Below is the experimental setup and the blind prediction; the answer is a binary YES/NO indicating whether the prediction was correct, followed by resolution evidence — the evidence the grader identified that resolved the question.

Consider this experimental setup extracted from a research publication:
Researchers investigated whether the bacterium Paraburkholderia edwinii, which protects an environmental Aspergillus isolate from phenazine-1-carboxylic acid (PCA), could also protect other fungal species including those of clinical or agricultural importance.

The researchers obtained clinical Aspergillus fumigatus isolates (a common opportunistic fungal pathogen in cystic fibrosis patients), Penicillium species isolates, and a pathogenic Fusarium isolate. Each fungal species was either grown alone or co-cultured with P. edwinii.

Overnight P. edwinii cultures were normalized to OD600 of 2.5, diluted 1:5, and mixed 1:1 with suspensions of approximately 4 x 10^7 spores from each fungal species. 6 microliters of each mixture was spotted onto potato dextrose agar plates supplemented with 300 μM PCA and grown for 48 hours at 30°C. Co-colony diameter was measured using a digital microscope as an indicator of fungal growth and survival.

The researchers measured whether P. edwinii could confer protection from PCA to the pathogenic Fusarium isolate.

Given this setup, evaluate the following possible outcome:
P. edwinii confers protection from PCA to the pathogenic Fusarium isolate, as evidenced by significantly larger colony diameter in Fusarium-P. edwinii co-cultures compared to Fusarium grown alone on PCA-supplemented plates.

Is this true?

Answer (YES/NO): YES